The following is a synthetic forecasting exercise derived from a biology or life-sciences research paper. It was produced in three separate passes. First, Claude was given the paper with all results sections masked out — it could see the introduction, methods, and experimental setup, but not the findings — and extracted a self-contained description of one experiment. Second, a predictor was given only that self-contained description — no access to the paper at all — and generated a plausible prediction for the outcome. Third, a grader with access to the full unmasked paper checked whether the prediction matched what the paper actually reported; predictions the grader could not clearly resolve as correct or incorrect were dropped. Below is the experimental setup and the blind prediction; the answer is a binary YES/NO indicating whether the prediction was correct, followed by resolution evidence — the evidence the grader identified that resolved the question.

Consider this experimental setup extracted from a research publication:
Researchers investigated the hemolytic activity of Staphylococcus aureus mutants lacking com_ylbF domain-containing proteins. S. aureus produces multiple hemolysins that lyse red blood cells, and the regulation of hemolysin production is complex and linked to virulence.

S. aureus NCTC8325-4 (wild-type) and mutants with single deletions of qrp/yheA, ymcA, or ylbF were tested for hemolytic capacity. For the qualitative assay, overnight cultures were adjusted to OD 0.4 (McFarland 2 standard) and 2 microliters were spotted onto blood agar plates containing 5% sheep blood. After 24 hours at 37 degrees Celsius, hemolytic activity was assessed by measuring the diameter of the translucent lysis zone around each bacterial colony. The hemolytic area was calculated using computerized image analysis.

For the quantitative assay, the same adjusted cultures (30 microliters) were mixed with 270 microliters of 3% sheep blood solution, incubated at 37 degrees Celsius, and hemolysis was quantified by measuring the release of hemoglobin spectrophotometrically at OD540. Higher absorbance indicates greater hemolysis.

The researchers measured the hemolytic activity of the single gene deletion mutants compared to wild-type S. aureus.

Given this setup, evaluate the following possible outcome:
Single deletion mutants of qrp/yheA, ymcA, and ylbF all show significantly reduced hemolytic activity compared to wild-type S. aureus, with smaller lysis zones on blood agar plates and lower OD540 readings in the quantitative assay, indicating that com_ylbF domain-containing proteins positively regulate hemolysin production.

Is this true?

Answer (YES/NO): YES